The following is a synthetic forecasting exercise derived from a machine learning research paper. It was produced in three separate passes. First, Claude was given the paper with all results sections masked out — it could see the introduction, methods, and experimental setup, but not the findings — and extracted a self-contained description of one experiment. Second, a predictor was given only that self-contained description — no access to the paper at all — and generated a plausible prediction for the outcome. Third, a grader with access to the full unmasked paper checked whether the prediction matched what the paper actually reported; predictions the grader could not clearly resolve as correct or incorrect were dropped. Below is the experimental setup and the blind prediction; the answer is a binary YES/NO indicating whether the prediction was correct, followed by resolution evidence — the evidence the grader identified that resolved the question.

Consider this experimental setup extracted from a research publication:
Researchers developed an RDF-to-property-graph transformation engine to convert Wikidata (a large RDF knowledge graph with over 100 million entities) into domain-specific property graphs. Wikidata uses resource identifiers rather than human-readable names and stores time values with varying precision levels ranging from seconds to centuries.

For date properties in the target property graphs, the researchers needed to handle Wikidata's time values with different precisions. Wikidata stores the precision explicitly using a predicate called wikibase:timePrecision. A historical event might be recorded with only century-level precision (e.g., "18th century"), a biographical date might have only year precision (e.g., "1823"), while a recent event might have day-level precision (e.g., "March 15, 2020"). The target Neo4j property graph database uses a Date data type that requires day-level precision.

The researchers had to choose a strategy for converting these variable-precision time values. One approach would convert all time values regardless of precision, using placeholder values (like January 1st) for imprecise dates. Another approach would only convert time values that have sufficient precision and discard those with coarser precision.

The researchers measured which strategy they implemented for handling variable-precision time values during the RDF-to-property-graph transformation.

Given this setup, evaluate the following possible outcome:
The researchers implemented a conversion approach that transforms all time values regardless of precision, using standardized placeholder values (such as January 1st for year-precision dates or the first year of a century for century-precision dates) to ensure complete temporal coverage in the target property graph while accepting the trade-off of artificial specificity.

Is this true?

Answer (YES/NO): NO